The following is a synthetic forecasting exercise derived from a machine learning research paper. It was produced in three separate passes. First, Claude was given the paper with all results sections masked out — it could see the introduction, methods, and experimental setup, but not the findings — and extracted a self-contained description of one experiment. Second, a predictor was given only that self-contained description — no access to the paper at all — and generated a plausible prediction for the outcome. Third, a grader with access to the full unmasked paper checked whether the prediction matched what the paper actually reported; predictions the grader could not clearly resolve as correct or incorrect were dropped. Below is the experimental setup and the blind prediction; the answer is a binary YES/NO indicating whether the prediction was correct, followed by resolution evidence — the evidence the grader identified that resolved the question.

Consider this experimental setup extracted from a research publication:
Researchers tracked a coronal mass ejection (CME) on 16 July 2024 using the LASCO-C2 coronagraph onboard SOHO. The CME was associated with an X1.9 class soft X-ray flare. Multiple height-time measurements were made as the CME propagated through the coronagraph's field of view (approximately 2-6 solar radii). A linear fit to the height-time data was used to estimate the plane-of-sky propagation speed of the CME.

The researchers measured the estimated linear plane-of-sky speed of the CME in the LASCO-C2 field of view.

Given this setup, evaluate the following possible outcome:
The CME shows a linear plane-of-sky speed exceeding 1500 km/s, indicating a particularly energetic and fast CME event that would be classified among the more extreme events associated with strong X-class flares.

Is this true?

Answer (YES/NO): NO